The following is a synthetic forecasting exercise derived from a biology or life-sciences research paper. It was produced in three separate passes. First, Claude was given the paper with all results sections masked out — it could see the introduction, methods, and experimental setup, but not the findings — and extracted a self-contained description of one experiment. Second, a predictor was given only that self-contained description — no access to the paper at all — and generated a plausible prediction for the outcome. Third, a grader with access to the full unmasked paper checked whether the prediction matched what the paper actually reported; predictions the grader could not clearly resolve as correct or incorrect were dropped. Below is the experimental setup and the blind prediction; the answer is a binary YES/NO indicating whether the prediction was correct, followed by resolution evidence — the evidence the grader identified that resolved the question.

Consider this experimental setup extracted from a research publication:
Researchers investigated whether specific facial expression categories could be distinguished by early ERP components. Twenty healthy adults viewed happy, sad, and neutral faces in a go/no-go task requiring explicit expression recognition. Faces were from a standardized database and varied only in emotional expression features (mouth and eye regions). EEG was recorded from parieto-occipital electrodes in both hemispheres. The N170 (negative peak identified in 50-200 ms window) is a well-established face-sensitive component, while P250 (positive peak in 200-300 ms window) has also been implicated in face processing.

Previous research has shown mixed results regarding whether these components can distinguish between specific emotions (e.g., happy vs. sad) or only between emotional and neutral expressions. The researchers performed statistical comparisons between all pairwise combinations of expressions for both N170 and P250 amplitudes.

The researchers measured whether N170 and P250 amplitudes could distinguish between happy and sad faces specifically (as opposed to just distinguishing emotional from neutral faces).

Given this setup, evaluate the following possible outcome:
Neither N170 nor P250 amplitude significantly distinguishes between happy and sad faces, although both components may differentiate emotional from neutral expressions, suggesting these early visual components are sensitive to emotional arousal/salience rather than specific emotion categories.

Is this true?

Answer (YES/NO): YES